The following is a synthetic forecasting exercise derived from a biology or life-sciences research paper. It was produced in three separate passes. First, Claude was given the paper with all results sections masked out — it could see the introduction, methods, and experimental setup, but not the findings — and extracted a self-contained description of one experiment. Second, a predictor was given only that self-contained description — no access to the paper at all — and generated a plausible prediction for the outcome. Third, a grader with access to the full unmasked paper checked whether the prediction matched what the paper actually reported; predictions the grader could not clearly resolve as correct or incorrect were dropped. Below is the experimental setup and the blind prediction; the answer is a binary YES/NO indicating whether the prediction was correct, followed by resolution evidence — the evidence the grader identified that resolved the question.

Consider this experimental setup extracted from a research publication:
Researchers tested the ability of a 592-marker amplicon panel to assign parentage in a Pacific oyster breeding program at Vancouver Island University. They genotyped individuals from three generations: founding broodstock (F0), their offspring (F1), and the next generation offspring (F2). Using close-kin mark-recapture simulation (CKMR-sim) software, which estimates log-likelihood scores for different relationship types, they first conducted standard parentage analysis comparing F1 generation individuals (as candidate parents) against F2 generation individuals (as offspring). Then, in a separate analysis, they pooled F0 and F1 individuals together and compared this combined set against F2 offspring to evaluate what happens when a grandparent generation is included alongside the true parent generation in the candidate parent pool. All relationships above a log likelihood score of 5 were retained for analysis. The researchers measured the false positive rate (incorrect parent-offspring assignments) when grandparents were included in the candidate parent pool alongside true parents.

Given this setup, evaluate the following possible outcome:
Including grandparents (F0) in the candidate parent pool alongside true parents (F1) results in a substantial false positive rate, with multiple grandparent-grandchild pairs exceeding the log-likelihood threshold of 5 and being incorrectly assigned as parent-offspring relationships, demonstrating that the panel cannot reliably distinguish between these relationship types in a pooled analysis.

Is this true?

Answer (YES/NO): YES